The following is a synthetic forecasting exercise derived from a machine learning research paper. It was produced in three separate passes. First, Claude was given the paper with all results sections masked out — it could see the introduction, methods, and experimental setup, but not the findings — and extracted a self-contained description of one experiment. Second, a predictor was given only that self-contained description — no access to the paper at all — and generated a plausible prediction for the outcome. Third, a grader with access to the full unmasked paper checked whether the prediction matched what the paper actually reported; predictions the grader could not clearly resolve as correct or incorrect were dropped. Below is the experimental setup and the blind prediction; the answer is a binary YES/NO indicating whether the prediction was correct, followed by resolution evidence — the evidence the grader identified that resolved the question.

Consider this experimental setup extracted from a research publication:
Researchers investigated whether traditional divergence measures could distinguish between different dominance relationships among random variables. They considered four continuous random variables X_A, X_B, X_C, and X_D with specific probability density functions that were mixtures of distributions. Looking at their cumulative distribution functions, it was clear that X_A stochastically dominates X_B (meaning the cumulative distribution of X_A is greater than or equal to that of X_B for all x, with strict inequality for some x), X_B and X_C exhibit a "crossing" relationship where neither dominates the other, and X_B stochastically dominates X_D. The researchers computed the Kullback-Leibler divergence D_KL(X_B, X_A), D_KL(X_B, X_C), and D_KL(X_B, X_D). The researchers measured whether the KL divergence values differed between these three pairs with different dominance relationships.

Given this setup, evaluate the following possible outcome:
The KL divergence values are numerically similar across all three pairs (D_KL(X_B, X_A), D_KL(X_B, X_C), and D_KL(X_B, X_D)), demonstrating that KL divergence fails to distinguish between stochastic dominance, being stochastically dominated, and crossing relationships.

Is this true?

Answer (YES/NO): YES